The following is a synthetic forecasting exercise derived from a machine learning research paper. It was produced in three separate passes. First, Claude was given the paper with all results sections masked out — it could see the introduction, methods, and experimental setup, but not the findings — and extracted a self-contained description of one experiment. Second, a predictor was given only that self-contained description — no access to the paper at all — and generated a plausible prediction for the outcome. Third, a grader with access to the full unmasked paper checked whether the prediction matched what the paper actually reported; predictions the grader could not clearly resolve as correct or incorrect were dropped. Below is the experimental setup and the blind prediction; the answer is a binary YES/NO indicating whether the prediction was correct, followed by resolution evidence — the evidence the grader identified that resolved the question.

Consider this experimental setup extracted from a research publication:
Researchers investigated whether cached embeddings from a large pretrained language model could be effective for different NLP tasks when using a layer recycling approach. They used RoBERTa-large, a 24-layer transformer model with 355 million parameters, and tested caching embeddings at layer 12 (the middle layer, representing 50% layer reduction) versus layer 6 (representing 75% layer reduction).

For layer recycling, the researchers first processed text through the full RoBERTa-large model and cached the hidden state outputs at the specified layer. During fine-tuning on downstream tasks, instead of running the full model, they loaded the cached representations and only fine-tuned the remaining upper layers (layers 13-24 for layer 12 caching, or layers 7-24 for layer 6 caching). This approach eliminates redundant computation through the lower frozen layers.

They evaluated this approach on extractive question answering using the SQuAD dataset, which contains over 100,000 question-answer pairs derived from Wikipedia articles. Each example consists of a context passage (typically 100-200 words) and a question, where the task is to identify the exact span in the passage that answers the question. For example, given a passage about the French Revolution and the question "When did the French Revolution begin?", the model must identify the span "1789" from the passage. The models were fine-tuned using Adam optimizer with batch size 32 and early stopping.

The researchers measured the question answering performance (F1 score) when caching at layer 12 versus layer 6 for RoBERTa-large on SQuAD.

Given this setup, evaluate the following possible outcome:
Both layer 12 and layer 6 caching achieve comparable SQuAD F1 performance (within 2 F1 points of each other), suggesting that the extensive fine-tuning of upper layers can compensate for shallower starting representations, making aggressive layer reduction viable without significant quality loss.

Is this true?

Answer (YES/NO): NO